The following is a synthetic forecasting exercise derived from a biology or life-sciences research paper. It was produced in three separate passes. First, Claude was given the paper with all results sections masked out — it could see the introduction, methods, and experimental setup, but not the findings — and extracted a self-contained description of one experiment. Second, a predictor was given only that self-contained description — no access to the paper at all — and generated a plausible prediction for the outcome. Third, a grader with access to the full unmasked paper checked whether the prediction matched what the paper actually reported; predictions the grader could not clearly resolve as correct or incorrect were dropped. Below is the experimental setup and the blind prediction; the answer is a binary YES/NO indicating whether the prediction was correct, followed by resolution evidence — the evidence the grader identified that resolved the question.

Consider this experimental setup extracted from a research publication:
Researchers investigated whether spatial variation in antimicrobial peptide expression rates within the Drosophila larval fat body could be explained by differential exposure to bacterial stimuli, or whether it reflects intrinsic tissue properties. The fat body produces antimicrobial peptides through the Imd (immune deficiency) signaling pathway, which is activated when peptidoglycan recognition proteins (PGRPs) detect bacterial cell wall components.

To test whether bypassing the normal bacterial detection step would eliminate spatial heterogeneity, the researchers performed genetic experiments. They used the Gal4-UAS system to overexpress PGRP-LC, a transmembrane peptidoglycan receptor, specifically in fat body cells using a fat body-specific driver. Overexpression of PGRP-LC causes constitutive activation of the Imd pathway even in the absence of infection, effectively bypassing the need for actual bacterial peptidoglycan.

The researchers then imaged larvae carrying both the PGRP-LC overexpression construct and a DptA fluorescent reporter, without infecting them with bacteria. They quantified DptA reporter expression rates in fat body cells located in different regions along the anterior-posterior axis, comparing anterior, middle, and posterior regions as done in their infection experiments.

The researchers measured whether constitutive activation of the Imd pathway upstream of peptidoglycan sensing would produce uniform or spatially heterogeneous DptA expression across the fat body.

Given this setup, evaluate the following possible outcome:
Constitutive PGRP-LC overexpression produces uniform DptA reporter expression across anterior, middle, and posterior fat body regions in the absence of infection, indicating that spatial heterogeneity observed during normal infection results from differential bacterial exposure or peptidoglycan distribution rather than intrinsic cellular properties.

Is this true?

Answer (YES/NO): NO